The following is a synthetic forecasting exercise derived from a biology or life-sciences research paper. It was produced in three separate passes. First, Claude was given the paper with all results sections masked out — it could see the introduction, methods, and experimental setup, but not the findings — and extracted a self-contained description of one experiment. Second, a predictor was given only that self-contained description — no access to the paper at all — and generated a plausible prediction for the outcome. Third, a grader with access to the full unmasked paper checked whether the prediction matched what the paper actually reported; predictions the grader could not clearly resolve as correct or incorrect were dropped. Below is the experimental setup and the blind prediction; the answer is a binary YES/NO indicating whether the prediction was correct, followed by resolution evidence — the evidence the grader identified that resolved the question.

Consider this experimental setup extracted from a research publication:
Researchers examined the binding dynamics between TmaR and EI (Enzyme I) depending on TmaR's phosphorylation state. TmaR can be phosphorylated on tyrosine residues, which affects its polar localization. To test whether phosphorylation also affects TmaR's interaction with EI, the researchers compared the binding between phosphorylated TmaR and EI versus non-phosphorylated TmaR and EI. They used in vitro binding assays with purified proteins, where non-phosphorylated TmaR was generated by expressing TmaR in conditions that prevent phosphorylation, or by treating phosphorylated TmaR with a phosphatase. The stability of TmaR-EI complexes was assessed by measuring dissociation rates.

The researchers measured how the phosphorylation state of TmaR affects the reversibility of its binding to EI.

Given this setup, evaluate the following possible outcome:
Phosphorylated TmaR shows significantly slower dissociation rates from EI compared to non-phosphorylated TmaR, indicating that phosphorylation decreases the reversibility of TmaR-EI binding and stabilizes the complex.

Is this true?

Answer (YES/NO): NO